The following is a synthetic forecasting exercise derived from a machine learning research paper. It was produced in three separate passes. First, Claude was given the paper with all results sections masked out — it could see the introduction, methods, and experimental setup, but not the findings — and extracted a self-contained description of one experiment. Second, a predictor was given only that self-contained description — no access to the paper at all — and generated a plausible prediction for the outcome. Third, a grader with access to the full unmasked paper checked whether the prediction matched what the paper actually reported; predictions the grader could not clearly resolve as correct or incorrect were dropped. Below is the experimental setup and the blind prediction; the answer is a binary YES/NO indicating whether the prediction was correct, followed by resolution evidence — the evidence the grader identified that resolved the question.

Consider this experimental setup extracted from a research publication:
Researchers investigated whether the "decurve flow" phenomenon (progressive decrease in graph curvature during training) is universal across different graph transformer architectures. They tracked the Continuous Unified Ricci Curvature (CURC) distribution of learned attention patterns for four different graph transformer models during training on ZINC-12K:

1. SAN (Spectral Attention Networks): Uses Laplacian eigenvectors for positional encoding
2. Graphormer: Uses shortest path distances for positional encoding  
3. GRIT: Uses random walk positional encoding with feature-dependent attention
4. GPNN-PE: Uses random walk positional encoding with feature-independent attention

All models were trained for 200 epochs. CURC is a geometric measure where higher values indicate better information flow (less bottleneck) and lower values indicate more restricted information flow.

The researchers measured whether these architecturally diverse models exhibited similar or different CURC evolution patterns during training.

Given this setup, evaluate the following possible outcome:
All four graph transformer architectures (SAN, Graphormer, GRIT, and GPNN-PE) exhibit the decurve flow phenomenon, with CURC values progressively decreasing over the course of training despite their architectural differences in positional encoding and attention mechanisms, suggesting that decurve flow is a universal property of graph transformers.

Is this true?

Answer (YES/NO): YES